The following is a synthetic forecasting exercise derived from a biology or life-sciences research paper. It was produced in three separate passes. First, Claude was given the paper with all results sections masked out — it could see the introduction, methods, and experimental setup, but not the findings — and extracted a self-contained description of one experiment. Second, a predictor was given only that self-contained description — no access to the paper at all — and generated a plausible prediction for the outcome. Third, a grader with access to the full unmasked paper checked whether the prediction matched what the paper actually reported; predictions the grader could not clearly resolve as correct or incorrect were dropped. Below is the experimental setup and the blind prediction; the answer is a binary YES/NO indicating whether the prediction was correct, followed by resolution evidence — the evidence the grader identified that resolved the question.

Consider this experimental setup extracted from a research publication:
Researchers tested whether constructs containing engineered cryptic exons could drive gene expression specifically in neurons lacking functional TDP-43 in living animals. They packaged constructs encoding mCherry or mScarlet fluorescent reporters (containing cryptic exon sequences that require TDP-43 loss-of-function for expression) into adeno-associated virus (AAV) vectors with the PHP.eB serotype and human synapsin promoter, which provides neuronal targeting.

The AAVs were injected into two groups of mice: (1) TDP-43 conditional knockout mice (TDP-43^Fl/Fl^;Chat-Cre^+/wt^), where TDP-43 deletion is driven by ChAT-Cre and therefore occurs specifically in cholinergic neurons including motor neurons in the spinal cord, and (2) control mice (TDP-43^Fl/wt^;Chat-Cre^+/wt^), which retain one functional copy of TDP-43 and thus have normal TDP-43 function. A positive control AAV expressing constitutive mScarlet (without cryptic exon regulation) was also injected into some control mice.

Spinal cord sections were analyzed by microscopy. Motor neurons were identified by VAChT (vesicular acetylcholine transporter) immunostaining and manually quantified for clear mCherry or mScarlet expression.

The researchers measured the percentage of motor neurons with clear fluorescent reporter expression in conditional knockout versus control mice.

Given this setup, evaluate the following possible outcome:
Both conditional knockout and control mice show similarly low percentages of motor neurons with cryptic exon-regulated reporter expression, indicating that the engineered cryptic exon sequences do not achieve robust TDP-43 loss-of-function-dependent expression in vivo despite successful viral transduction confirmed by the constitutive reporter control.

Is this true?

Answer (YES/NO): NO